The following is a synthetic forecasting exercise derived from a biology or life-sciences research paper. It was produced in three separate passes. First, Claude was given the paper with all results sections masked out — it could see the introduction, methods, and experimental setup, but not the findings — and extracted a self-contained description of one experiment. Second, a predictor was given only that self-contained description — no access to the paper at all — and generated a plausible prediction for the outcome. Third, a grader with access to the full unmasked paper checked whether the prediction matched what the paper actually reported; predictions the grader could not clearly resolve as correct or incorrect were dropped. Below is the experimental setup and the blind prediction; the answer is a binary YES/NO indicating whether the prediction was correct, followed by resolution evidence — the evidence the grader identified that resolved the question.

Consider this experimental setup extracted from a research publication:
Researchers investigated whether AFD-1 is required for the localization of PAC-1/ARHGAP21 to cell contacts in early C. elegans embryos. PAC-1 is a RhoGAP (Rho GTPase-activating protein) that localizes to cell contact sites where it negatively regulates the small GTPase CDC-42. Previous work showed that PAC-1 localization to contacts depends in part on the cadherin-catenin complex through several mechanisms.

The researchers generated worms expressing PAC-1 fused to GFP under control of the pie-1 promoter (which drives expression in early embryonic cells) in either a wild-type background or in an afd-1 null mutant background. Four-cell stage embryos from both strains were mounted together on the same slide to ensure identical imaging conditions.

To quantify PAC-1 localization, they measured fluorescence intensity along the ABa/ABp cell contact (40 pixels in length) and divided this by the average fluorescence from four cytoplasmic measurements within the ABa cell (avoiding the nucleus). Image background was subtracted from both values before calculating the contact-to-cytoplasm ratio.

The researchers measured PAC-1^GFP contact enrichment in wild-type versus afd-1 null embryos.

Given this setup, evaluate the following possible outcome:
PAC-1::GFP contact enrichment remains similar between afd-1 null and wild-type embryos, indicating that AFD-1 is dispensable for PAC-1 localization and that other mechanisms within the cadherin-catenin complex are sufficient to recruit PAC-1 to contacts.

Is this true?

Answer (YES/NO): NO